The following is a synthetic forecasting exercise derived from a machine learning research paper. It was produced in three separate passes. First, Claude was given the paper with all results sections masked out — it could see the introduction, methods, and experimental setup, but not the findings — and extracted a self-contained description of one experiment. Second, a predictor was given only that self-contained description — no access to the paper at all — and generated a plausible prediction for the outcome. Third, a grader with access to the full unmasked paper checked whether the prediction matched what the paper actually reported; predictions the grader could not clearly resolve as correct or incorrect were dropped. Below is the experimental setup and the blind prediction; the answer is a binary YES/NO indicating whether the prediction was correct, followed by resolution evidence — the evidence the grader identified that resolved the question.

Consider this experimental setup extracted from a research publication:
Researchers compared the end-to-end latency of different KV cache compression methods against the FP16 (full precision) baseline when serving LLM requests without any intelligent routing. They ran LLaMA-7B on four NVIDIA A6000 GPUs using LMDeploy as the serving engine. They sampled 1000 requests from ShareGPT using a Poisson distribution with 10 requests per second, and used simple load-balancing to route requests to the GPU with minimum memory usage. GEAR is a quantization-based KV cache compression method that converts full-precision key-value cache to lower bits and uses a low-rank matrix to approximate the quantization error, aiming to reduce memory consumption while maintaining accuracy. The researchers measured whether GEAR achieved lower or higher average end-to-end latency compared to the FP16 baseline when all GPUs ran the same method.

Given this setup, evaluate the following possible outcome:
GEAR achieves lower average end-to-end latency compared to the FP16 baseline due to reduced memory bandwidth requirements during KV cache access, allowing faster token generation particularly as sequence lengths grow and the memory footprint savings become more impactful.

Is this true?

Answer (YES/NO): NO